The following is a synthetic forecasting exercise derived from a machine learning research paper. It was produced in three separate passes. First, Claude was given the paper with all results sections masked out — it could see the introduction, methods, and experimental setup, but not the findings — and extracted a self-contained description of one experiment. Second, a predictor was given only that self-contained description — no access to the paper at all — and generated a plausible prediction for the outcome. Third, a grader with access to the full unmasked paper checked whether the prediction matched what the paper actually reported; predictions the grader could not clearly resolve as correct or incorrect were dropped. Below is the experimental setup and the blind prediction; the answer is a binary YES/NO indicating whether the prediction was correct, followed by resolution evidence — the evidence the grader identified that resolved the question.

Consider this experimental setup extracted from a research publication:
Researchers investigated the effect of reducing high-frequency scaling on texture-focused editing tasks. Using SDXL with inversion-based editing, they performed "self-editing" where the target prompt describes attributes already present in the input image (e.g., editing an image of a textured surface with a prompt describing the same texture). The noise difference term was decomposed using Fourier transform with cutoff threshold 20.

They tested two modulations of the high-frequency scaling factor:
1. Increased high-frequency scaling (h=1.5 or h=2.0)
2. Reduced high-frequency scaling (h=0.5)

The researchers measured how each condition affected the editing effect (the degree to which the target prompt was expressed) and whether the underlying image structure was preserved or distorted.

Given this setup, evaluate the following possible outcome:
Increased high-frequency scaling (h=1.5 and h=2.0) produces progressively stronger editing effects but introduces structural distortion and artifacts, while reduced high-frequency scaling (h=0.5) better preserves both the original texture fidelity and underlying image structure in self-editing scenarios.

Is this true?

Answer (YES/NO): NO